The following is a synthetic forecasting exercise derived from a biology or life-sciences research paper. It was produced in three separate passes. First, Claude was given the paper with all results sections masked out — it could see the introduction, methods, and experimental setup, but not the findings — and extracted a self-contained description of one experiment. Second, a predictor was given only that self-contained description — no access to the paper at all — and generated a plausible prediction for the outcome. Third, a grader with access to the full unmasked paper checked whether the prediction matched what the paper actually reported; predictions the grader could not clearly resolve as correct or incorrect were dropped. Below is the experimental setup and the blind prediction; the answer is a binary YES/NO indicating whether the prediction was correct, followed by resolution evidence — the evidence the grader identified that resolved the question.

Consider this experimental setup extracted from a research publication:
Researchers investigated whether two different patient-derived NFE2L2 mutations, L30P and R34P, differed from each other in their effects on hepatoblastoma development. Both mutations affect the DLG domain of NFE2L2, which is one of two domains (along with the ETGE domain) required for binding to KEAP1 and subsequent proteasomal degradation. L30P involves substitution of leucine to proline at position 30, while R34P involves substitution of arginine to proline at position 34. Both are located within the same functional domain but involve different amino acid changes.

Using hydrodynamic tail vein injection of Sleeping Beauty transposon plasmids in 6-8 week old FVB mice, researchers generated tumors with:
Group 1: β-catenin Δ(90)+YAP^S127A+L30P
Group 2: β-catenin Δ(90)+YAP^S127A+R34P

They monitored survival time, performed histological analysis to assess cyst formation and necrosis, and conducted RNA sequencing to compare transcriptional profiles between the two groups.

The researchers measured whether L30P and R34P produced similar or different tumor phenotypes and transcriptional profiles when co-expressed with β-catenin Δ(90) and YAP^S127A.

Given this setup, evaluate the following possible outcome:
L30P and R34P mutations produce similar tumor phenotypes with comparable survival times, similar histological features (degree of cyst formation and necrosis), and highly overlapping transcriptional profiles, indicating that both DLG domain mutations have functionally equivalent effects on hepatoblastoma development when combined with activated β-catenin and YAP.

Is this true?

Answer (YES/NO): YES